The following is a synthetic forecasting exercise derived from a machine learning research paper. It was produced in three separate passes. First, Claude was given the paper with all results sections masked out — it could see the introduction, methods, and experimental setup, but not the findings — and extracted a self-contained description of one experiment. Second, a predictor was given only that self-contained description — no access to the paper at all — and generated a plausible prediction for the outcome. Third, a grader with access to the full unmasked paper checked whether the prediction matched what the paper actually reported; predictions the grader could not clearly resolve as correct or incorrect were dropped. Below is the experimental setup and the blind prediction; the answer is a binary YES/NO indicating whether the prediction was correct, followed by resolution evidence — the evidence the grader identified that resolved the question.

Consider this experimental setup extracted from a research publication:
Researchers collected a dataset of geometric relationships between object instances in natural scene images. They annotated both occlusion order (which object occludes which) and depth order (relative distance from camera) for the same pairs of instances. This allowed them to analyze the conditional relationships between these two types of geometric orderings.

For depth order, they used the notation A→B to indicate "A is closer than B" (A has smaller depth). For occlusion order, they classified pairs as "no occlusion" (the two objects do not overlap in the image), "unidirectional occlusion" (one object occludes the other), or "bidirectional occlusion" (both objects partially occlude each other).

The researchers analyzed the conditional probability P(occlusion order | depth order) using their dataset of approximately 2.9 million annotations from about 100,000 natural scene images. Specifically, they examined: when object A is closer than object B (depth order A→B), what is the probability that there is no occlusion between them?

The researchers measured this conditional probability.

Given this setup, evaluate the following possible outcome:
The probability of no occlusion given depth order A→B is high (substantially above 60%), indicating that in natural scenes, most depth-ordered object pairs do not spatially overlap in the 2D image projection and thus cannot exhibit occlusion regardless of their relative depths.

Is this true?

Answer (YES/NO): YES